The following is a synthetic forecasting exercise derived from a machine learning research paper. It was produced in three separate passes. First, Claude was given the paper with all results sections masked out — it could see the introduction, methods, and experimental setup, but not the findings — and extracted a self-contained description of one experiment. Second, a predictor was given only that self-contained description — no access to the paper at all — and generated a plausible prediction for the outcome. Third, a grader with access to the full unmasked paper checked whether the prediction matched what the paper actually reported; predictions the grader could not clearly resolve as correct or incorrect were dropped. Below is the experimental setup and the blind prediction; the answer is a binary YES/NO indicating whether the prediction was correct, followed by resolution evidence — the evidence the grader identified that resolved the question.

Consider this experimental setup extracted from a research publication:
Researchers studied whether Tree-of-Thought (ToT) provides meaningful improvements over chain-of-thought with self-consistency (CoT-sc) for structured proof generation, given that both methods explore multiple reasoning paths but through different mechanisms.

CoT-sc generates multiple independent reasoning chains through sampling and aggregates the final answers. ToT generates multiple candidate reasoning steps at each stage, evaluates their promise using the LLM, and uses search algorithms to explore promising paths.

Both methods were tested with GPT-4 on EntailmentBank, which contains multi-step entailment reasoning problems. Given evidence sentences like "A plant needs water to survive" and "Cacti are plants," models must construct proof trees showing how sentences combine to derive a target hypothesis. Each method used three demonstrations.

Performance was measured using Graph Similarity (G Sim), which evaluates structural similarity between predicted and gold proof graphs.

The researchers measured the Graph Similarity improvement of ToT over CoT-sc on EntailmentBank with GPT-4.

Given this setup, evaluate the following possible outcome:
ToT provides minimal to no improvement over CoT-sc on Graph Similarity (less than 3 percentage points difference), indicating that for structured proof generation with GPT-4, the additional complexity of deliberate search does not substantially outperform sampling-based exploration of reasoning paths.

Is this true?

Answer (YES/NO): YES